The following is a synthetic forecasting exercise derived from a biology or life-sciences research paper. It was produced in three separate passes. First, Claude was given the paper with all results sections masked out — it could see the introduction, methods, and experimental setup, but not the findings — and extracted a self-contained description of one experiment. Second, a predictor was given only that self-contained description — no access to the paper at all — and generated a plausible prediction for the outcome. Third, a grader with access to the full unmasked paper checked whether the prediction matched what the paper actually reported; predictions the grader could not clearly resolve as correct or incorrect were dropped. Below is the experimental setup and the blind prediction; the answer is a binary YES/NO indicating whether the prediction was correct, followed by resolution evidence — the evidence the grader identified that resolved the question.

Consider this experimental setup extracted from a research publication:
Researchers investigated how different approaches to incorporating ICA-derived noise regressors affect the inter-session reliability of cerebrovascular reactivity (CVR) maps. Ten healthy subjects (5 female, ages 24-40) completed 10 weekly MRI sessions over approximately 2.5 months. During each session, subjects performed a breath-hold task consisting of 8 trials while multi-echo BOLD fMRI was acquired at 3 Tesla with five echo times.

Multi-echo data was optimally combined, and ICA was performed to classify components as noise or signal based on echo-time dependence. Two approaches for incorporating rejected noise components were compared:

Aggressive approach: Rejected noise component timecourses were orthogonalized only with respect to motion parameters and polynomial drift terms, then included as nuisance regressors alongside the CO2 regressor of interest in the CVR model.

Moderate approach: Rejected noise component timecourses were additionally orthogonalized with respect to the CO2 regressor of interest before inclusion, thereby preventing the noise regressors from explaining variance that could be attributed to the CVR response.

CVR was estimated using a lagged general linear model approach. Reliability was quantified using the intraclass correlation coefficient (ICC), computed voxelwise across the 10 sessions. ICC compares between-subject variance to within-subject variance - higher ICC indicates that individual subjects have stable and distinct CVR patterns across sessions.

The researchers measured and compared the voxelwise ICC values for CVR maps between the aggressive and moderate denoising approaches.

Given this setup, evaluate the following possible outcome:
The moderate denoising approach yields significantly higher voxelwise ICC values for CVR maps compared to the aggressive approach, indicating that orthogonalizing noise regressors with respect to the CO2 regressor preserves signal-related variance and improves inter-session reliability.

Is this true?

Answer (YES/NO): YES